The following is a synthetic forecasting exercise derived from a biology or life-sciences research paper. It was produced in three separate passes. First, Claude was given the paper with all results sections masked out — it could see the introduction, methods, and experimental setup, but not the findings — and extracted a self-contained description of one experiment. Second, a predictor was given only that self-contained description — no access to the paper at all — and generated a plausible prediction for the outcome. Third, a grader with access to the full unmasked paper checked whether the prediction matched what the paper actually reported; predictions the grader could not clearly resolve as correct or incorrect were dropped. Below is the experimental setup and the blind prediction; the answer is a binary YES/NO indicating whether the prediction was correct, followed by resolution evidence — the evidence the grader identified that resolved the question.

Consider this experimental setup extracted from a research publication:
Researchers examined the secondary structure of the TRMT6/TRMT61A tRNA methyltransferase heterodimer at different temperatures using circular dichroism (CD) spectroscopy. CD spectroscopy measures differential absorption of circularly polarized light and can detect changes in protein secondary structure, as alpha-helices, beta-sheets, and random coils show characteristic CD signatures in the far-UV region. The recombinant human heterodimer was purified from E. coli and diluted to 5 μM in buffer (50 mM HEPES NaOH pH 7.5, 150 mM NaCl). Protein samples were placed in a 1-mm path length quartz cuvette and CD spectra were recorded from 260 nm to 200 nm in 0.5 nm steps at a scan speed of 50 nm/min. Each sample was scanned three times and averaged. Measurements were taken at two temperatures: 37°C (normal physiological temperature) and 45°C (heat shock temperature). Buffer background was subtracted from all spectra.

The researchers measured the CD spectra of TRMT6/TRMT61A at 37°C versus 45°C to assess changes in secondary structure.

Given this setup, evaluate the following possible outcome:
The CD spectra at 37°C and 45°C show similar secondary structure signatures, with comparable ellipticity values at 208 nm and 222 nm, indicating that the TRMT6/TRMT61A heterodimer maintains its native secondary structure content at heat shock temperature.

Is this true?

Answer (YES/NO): YES